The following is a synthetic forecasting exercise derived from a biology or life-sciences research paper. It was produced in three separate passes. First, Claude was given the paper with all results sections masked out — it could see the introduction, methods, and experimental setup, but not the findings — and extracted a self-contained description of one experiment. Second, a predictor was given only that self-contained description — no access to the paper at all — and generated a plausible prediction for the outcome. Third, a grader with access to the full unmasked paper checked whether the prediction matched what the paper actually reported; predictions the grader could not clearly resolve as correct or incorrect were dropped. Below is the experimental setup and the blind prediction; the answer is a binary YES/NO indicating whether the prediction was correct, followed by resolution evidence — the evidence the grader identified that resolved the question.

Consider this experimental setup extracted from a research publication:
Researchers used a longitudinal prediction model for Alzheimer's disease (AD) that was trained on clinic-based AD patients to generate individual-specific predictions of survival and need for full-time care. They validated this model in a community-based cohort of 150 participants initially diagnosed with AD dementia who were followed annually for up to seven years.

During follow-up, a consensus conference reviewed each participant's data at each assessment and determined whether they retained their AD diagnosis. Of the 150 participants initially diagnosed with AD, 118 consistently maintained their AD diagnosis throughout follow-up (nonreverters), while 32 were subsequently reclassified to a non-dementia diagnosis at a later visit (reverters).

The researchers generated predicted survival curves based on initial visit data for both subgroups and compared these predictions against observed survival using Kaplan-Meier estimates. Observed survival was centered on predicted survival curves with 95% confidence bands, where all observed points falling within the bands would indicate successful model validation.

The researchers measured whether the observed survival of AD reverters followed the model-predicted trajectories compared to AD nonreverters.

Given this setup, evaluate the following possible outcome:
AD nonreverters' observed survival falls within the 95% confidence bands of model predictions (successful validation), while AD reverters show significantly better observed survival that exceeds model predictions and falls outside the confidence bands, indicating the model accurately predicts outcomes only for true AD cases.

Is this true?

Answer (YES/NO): YES